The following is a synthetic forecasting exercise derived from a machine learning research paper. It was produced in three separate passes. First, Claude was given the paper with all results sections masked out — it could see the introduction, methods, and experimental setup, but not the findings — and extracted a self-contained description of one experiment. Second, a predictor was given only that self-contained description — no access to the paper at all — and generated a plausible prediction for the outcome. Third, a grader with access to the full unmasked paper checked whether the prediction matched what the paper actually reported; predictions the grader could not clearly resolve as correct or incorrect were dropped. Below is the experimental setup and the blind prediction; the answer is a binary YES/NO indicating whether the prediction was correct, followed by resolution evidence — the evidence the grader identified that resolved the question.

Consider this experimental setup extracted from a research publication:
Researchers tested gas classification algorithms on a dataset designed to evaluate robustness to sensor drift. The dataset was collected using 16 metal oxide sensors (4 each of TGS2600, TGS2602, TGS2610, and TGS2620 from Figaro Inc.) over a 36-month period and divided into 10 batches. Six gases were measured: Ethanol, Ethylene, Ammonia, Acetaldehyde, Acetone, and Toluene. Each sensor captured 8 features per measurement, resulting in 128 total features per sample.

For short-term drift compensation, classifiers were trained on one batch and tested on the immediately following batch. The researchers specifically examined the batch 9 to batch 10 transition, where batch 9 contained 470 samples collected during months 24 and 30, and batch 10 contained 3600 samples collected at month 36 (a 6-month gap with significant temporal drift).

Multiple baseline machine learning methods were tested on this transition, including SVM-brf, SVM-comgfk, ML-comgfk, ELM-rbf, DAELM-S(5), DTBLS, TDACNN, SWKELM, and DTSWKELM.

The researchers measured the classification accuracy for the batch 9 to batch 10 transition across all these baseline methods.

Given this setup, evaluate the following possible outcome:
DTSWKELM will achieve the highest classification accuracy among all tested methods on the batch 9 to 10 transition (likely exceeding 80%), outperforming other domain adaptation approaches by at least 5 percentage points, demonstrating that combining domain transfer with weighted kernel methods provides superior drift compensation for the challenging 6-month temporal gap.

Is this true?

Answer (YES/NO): NO